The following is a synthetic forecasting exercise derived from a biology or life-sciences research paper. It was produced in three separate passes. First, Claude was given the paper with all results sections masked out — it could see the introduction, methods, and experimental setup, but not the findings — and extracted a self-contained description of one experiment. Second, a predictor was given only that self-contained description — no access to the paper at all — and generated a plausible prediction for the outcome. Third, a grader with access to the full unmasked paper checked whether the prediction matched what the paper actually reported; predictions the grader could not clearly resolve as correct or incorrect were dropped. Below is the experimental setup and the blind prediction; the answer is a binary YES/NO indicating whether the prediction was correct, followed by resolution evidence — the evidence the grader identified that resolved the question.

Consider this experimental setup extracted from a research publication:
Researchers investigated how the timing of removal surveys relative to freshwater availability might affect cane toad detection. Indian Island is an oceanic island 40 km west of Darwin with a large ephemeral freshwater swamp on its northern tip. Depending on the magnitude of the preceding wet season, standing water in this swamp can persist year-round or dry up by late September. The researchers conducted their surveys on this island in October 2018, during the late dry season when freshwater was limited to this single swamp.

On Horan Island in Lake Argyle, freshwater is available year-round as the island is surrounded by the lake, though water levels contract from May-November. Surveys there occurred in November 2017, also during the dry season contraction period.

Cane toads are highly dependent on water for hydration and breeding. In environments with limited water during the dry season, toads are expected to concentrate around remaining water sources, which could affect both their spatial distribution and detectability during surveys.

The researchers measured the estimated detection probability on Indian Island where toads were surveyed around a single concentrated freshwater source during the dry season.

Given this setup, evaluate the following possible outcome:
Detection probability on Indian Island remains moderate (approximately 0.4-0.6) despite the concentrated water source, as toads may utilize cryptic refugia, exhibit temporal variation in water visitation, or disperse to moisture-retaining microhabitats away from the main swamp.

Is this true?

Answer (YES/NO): NO